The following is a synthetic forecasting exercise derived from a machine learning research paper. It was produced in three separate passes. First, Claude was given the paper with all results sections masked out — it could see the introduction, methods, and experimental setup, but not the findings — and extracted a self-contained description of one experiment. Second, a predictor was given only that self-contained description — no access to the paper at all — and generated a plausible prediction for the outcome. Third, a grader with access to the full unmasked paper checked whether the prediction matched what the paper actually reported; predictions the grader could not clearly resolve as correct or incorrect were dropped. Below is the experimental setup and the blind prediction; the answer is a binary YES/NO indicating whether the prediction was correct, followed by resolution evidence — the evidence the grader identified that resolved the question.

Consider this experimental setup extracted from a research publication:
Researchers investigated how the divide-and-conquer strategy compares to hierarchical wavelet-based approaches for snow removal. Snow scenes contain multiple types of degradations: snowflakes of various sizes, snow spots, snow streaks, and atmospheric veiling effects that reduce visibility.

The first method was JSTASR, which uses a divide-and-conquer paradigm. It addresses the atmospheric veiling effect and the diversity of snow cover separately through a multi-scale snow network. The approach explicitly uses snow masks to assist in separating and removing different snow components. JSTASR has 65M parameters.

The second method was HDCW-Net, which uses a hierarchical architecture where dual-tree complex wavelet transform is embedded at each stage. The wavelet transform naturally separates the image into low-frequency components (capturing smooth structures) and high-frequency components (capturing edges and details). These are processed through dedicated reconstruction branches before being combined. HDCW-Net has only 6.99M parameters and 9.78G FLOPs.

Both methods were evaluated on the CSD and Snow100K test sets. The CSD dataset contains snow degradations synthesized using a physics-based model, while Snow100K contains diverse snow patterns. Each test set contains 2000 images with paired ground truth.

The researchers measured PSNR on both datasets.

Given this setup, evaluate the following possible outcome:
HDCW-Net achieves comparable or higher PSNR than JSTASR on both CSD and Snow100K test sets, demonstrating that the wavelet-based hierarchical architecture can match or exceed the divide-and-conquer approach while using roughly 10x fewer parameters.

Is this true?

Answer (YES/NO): YES